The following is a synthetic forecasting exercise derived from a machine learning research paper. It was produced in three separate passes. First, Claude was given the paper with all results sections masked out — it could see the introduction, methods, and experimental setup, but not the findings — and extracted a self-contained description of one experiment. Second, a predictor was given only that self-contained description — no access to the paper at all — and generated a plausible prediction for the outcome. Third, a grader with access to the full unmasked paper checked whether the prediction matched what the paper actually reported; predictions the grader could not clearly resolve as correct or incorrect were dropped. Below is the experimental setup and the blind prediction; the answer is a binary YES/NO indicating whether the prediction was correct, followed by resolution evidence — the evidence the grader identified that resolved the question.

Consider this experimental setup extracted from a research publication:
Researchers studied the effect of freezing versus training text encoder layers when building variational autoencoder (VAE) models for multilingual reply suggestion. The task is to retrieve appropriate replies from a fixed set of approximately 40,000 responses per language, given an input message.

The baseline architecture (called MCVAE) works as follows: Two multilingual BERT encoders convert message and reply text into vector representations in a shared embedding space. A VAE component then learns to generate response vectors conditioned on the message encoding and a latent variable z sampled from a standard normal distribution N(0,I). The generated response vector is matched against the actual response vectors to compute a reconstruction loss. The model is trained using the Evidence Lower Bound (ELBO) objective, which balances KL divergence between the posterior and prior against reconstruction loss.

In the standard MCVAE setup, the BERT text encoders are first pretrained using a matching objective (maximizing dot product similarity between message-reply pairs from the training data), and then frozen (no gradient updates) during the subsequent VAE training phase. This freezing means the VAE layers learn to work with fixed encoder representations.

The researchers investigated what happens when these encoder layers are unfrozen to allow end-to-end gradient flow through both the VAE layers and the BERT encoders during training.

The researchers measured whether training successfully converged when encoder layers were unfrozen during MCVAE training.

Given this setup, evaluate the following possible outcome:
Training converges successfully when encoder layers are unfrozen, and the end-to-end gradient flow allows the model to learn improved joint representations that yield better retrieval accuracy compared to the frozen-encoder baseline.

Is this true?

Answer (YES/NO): NO